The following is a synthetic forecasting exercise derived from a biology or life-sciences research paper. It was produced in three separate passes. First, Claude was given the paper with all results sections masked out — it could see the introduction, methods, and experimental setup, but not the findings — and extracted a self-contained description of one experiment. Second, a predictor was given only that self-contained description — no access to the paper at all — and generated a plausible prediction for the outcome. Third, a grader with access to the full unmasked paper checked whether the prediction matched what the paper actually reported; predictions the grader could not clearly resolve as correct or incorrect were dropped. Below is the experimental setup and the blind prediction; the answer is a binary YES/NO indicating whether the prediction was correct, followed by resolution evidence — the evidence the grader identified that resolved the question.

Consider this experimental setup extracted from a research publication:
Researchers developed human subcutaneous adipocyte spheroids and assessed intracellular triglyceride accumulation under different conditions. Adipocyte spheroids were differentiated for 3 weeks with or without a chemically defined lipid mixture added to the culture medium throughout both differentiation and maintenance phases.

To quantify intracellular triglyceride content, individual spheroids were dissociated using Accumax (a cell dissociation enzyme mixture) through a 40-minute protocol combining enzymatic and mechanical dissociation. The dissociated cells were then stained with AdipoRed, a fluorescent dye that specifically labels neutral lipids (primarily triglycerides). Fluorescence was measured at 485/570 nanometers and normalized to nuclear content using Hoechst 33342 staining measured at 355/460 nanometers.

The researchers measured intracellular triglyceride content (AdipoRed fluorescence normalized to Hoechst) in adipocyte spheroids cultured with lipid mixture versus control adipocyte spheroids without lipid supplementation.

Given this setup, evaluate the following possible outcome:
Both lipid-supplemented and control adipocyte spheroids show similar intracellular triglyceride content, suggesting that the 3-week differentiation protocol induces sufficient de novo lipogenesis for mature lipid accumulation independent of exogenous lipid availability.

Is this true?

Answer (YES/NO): NO